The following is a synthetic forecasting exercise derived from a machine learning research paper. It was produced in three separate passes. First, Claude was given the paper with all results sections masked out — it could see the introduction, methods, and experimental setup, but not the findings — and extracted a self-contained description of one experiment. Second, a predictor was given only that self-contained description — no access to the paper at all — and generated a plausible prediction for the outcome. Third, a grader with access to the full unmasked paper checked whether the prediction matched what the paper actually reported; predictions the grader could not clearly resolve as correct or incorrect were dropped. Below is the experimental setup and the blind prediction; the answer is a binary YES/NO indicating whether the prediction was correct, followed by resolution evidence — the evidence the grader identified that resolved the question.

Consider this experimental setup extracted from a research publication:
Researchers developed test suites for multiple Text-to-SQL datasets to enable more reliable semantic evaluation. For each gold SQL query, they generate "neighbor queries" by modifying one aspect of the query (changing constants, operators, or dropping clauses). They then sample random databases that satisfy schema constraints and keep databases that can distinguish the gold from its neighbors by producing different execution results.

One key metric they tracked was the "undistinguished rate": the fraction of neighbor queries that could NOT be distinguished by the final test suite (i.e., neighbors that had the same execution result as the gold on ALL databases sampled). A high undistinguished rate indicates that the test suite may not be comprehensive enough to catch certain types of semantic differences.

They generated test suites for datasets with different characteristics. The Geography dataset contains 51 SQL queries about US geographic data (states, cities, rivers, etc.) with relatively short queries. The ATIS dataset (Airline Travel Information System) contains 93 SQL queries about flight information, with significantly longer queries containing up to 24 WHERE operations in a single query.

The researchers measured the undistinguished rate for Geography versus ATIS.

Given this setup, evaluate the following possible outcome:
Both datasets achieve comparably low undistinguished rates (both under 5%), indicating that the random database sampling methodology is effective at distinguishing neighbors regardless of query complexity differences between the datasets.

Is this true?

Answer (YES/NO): NO